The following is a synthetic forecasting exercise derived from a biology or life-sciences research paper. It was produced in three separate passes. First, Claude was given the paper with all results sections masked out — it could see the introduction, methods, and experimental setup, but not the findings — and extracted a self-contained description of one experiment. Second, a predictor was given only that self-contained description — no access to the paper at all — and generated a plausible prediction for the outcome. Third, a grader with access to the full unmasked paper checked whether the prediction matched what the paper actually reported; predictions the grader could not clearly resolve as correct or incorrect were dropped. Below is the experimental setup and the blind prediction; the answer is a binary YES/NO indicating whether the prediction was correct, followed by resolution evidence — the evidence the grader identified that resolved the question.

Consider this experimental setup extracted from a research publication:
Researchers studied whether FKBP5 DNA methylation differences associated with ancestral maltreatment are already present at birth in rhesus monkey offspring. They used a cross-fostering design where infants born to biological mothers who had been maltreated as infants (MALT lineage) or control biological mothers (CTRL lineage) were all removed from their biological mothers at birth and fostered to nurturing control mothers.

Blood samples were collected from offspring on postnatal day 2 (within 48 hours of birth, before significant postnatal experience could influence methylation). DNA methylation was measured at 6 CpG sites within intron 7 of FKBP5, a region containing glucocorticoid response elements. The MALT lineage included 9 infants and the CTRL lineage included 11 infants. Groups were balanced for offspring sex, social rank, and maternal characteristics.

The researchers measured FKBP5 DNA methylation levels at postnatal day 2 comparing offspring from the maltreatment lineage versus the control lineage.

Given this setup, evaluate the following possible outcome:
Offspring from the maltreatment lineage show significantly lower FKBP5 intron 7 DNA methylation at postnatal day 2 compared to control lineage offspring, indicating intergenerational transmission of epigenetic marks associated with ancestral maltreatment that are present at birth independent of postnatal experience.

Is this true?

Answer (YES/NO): YES